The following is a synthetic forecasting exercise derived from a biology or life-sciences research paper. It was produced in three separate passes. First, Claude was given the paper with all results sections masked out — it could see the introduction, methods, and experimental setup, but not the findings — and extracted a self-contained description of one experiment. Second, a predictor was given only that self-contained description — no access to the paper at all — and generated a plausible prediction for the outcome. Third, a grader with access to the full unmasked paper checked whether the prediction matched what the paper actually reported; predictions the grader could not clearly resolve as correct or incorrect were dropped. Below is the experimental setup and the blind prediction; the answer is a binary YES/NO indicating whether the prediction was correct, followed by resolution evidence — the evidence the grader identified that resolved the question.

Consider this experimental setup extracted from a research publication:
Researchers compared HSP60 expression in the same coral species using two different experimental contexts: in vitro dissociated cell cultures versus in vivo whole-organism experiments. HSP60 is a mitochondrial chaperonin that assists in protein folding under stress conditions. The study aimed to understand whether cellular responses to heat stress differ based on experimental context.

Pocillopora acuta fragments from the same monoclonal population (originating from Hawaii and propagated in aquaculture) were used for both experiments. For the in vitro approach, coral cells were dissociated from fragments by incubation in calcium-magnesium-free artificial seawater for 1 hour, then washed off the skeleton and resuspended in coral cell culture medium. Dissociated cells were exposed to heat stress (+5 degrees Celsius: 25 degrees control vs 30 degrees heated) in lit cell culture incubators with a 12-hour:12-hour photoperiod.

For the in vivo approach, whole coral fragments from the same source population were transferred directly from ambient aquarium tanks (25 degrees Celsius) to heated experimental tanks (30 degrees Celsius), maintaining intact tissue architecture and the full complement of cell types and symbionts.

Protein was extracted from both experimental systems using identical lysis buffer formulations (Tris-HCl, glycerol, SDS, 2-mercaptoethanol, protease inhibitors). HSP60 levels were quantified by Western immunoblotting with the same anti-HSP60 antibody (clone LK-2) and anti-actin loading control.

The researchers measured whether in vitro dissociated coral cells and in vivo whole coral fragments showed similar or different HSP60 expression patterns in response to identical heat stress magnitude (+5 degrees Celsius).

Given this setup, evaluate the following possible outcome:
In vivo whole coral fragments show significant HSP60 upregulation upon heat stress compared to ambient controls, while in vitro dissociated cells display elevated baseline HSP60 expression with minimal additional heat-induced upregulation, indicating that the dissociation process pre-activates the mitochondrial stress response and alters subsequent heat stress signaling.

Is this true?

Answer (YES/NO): NO